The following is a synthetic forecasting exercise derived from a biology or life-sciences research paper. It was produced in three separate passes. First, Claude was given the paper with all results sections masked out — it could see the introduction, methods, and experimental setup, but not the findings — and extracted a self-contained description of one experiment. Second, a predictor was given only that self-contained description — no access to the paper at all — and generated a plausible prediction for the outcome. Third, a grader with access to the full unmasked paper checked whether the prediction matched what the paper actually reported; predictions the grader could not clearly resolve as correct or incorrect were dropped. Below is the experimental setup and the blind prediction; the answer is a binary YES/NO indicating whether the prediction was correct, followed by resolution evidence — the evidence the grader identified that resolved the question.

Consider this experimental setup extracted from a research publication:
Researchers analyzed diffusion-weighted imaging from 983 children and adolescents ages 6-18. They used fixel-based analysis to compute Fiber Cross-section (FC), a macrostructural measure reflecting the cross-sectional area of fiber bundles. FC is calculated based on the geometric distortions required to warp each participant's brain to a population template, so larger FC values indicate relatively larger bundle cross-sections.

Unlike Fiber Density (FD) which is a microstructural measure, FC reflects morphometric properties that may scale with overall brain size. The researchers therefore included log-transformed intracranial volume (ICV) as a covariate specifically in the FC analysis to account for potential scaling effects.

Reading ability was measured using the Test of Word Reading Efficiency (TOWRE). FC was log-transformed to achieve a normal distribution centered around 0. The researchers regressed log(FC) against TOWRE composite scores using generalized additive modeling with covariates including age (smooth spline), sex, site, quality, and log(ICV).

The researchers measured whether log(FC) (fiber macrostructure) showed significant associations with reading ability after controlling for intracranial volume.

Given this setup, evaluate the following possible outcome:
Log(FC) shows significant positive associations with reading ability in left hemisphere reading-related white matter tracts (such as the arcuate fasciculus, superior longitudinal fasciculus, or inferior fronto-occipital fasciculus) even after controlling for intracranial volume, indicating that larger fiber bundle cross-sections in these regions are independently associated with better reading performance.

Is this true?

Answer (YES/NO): NO